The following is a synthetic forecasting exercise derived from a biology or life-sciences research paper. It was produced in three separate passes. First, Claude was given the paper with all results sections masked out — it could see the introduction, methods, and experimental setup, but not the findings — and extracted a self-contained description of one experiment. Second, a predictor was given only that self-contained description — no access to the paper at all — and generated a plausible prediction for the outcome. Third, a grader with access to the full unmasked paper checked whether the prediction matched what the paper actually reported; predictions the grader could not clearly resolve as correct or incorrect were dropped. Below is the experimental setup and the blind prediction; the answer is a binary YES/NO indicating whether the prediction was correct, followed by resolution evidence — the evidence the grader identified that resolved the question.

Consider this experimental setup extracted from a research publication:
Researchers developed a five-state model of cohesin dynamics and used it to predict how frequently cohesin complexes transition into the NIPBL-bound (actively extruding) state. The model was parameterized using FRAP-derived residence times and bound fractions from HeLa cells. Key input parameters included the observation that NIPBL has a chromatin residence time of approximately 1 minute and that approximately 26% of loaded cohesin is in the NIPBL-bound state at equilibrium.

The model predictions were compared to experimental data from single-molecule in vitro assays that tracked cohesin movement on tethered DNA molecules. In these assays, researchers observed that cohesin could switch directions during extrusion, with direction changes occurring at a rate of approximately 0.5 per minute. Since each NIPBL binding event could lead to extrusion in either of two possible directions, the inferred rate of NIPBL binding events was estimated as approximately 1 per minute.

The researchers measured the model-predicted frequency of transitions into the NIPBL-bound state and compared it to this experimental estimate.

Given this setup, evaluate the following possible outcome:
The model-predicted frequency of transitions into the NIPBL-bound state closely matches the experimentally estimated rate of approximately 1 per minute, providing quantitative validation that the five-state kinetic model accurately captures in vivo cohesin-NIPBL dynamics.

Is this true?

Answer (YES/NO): NO